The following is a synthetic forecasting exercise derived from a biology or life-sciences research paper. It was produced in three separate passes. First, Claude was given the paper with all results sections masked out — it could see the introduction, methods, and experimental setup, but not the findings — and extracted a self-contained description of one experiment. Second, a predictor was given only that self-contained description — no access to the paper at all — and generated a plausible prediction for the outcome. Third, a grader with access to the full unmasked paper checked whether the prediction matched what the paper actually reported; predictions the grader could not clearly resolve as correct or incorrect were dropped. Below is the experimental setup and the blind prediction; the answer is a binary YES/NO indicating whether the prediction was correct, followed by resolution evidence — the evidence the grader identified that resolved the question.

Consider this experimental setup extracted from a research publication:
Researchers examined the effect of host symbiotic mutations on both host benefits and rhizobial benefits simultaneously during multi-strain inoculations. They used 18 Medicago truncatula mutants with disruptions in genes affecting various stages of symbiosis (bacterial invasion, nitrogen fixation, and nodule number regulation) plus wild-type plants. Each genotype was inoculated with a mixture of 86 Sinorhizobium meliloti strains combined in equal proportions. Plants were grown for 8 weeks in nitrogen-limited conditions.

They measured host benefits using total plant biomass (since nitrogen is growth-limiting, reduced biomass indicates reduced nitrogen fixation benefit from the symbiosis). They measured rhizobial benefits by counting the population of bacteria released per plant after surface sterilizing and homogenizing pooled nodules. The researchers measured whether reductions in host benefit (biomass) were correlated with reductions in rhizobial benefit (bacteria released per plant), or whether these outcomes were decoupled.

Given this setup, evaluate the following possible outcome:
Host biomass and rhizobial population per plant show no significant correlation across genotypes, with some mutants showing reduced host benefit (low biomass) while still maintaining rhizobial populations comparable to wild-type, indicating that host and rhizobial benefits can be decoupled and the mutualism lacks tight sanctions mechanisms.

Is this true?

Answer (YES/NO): YES